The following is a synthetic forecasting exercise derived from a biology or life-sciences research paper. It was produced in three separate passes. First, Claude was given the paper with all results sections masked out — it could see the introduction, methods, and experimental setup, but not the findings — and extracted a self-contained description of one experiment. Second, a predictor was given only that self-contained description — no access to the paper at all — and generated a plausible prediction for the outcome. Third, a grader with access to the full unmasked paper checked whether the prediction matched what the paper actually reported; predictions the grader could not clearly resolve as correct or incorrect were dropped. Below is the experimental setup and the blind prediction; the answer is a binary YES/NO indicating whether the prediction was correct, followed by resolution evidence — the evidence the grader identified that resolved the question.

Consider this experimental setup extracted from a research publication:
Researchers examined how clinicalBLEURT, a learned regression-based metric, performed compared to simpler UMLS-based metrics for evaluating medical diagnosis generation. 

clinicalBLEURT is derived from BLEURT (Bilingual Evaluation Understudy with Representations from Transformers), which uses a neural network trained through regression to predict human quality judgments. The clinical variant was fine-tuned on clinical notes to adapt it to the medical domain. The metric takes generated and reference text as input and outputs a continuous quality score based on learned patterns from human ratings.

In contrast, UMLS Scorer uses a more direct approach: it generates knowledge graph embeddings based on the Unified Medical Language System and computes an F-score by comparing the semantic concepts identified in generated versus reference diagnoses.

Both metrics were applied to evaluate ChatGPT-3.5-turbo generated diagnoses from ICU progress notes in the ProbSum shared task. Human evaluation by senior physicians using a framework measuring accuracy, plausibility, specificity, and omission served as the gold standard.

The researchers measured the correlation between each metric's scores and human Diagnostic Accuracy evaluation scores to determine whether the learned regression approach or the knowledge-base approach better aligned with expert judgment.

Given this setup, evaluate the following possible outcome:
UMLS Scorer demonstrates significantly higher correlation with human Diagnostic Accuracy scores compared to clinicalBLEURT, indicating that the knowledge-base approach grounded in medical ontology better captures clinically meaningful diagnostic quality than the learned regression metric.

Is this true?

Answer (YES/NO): YES